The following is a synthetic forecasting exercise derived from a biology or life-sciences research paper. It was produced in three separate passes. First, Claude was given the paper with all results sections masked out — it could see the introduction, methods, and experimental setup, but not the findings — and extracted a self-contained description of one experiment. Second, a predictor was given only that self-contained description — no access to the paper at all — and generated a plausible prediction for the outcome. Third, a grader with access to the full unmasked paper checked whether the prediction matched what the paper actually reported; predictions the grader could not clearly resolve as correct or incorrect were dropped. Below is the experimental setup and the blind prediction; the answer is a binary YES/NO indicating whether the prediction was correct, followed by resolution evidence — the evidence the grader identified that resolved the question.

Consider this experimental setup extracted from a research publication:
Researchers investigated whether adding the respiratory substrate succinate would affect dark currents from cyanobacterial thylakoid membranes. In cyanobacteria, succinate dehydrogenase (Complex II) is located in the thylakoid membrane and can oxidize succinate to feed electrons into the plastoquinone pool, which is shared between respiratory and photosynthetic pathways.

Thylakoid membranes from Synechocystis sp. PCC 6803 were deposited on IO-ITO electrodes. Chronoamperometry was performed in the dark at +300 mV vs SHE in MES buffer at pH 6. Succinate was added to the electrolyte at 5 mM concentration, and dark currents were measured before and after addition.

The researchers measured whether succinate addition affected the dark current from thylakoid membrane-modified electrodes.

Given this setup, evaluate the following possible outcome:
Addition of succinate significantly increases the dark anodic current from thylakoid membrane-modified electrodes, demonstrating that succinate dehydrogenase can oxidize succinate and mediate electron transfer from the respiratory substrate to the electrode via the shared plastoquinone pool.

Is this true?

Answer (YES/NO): YES